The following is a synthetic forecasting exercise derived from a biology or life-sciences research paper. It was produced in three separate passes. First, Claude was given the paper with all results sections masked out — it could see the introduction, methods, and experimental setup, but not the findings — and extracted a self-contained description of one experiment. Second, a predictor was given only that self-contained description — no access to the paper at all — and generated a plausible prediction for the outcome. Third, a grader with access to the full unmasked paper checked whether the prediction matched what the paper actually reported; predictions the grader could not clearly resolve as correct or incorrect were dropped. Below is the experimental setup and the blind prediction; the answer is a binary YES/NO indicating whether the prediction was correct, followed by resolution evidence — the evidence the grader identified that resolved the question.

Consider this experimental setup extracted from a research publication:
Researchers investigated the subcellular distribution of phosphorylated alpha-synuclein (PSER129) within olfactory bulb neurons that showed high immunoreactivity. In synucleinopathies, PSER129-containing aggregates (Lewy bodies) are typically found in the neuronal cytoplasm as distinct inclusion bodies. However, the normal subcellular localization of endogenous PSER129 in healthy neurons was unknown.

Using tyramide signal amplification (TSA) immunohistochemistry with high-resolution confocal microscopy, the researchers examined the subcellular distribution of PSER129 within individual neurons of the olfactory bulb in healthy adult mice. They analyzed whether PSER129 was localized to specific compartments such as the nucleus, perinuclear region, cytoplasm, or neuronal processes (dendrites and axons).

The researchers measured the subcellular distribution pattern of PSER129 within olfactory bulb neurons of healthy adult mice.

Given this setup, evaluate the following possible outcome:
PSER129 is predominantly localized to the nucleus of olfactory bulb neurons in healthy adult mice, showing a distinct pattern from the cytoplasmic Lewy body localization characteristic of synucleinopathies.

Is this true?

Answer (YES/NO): NO